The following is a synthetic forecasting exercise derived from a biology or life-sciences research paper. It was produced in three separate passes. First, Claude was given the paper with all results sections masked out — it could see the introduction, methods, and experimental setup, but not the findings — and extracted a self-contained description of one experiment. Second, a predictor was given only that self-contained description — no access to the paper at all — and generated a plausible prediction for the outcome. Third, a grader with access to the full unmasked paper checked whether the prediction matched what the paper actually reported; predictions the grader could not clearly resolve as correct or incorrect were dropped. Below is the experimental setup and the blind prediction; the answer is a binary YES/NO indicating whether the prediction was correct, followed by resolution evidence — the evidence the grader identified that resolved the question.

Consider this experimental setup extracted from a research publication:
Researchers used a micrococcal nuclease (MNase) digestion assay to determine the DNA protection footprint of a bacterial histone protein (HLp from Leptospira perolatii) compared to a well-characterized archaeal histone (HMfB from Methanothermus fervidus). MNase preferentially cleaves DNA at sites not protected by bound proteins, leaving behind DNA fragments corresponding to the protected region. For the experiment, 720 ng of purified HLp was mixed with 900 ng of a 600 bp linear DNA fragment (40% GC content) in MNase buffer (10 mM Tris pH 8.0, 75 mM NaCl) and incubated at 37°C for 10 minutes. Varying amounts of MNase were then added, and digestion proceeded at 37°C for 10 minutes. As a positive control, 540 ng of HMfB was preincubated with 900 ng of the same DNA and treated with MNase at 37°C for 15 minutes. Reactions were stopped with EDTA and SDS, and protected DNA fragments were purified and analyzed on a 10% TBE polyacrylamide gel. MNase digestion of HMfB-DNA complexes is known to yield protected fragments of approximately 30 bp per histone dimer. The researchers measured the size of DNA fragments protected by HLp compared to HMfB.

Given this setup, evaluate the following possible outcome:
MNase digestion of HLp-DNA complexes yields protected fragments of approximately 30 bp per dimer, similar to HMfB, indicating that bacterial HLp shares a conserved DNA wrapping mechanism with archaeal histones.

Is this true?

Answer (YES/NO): NO